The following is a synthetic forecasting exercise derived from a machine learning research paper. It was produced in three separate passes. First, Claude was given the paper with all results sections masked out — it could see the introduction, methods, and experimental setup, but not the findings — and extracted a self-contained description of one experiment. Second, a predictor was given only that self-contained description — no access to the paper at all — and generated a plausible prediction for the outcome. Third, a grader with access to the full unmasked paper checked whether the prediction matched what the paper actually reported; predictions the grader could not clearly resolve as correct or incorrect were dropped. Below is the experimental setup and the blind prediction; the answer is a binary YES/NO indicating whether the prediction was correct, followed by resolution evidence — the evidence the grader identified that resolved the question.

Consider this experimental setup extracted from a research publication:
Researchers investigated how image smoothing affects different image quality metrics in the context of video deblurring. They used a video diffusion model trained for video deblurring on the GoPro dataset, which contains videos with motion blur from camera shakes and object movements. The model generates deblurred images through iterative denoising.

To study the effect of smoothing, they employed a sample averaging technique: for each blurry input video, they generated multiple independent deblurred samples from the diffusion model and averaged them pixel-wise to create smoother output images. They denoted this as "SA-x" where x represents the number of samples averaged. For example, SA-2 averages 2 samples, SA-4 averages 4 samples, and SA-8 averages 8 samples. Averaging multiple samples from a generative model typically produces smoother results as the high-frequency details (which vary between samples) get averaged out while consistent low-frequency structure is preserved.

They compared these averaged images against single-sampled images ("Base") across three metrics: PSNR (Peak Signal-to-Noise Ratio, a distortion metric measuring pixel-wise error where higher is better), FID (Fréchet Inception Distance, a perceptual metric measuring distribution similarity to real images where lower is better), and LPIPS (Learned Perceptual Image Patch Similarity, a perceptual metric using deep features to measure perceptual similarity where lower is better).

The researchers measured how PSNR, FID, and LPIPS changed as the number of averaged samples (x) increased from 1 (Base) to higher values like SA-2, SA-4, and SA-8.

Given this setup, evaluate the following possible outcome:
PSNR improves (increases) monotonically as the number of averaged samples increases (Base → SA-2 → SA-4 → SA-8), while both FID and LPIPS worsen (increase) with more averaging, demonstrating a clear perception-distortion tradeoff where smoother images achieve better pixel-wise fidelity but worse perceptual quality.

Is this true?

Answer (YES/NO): YES